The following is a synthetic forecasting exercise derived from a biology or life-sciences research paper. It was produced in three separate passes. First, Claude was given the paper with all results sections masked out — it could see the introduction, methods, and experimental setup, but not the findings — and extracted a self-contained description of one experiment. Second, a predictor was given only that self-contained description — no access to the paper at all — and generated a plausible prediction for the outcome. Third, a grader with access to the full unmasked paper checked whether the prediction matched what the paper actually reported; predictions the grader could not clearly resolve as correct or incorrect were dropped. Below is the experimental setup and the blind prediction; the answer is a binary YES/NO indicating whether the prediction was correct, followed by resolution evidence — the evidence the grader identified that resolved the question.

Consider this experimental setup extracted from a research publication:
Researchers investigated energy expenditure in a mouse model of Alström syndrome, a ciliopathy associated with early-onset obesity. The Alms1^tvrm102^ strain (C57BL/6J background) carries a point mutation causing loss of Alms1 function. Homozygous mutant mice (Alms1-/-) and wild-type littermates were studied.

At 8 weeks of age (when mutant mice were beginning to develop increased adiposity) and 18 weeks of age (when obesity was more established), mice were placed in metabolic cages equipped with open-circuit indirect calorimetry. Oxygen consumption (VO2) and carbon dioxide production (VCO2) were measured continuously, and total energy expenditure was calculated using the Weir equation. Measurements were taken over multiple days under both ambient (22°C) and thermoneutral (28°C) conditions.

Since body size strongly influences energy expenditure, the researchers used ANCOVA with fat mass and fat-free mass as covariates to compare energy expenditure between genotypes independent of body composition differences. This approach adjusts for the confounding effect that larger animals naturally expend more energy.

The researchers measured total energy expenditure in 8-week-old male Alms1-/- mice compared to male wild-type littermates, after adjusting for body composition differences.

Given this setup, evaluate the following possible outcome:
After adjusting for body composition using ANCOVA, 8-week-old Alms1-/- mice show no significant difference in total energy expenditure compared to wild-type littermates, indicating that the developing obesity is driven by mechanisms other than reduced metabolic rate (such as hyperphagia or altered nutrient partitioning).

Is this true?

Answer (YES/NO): NO